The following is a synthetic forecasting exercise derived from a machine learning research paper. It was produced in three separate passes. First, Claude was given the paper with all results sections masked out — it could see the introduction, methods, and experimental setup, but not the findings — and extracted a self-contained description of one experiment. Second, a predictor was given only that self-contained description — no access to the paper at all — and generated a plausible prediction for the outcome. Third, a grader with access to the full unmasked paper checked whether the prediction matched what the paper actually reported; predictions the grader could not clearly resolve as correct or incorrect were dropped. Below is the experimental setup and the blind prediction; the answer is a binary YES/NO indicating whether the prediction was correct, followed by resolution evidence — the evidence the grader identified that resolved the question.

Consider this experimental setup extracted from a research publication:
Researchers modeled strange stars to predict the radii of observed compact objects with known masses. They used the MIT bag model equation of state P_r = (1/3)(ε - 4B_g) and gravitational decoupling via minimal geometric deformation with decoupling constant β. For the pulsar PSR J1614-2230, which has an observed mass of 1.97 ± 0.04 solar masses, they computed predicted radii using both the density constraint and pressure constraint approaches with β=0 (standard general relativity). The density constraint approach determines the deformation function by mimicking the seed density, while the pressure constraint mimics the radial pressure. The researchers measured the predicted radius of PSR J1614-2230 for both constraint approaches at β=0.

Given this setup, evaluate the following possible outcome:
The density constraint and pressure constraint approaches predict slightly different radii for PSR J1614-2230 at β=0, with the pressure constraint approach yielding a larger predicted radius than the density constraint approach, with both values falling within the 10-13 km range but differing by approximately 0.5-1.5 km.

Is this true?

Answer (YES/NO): NO